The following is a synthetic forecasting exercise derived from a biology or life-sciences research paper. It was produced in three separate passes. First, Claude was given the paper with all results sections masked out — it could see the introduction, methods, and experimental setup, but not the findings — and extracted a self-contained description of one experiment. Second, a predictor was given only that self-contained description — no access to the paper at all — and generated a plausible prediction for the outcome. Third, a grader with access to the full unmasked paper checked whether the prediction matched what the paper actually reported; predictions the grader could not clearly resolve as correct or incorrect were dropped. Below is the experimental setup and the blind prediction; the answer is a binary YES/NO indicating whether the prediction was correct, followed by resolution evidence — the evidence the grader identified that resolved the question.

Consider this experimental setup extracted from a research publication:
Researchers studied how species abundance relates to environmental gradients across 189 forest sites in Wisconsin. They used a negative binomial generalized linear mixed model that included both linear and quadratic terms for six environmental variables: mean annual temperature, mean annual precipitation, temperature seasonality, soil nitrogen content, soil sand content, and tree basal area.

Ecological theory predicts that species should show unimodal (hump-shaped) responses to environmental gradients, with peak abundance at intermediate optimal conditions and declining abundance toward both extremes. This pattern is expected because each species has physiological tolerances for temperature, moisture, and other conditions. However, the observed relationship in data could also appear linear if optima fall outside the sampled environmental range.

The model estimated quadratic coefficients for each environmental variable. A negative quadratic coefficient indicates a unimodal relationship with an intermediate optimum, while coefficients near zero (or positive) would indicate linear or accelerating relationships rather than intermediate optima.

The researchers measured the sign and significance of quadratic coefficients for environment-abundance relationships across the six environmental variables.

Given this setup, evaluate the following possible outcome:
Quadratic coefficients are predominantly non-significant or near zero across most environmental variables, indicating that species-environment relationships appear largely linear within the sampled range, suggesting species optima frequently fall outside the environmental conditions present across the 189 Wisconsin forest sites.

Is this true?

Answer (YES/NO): NO